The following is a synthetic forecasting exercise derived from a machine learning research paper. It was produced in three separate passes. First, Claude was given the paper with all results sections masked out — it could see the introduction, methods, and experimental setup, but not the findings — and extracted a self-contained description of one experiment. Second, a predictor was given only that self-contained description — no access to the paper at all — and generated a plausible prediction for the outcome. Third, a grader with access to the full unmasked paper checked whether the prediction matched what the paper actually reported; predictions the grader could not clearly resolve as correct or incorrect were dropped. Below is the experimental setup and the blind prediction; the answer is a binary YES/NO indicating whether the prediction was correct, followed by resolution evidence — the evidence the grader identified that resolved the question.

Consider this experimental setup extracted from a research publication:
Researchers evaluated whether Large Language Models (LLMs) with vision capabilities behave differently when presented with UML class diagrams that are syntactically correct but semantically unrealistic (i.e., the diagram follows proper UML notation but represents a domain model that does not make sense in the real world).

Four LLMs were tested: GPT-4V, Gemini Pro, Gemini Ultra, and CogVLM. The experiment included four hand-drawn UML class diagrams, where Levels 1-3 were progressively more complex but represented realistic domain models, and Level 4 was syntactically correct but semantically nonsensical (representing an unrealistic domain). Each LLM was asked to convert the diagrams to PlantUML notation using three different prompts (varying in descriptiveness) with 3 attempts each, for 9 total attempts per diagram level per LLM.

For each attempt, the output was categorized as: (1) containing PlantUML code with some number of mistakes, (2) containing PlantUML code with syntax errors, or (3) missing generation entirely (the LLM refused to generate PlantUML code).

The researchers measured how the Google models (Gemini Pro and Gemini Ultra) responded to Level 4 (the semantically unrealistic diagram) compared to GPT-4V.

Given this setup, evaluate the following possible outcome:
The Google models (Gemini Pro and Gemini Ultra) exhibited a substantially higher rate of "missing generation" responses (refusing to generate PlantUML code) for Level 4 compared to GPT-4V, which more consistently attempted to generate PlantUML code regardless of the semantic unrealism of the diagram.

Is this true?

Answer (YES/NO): YES